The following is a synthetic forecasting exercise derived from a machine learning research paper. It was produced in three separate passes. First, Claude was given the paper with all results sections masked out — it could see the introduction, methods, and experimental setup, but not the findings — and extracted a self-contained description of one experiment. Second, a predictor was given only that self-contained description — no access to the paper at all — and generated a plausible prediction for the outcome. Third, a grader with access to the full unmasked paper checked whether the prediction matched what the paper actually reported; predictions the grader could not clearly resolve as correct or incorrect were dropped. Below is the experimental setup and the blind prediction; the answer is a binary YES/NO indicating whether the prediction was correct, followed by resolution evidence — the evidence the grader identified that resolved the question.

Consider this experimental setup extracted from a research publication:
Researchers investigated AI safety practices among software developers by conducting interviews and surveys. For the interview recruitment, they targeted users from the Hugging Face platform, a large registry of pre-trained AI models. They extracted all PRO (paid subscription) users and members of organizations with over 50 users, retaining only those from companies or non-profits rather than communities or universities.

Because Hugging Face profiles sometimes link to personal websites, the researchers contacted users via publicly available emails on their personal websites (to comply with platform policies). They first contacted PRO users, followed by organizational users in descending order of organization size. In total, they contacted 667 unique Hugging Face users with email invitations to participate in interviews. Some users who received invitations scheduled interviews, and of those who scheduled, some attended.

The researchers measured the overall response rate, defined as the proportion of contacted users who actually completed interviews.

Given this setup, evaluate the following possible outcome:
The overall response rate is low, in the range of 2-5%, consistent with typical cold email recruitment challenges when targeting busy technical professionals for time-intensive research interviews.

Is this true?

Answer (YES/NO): YES